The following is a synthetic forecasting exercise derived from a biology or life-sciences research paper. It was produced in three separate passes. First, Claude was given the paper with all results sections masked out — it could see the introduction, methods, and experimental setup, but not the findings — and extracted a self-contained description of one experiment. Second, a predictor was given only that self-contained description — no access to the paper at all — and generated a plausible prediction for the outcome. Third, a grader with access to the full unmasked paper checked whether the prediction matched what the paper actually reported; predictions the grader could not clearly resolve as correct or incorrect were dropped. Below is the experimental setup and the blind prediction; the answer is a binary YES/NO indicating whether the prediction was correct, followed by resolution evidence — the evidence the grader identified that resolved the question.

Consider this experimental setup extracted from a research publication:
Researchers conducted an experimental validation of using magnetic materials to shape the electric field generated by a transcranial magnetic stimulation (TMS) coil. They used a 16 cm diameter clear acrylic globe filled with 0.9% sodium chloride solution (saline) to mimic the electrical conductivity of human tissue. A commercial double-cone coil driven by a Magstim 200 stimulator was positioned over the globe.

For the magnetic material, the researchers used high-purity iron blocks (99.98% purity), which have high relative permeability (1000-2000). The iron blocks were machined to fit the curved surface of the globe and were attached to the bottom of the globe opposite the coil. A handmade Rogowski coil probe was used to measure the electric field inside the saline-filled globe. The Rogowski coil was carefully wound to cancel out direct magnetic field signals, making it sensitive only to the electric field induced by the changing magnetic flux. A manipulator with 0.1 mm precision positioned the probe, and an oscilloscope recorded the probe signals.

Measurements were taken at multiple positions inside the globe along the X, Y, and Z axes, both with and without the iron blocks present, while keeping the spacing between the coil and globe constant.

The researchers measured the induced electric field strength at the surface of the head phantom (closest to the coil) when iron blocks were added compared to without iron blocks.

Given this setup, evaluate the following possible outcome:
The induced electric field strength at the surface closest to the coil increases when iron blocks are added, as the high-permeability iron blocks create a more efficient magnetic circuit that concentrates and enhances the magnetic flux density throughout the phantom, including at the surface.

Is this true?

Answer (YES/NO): NO